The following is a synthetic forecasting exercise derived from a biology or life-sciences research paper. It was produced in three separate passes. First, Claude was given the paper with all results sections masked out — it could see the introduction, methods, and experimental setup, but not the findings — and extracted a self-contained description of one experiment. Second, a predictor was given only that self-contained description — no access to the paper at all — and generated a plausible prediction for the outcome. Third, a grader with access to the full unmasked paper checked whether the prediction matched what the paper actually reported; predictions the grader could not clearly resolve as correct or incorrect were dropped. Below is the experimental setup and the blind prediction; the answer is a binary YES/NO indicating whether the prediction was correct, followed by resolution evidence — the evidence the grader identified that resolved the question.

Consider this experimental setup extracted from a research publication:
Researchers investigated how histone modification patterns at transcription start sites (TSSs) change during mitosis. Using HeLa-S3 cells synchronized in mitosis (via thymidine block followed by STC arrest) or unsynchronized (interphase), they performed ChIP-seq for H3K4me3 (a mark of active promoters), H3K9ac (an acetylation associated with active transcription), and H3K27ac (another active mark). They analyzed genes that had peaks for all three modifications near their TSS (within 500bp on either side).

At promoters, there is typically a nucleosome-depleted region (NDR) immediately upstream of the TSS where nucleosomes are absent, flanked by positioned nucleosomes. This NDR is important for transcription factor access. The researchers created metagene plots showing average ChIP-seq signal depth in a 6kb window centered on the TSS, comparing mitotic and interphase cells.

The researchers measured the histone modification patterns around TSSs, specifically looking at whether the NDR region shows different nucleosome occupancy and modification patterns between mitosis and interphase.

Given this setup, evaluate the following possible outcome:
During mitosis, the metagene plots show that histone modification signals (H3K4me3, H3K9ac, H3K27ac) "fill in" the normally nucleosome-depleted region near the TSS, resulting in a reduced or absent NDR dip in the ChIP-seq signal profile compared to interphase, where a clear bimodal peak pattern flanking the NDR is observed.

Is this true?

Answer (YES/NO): NO